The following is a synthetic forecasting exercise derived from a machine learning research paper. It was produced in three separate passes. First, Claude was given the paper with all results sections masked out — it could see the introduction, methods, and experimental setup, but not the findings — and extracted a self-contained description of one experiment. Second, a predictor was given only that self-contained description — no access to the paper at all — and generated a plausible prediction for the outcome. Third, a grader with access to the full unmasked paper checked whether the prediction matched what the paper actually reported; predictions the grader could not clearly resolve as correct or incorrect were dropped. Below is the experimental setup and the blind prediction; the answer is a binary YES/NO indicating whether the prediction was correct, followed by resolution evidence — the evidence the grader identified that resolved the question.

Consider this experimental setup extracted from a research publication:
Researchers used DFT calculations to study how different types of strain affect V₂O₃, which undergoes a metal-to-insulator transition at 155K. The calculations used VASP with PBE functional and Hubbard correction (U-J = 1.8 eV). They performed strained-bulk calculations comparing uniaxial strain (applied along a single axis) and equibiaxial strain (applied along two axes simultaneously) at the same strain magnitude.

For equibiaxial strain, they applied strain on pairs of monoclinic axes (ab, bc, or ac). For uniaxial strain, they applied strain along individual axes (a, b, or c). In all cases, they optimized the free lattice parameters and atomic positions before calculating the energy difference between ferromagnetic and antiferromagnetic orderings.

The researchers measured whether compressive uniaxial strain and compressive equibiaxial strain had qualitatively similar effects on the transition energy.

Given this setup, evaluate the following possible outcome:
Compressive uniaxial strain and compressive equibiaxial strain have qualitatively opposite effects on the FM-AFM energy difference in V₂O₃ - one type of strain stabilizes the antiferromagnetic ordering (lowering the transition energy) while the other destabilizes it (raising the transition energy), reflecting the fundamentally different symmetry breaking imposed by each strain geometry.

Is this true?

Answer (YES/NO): NO